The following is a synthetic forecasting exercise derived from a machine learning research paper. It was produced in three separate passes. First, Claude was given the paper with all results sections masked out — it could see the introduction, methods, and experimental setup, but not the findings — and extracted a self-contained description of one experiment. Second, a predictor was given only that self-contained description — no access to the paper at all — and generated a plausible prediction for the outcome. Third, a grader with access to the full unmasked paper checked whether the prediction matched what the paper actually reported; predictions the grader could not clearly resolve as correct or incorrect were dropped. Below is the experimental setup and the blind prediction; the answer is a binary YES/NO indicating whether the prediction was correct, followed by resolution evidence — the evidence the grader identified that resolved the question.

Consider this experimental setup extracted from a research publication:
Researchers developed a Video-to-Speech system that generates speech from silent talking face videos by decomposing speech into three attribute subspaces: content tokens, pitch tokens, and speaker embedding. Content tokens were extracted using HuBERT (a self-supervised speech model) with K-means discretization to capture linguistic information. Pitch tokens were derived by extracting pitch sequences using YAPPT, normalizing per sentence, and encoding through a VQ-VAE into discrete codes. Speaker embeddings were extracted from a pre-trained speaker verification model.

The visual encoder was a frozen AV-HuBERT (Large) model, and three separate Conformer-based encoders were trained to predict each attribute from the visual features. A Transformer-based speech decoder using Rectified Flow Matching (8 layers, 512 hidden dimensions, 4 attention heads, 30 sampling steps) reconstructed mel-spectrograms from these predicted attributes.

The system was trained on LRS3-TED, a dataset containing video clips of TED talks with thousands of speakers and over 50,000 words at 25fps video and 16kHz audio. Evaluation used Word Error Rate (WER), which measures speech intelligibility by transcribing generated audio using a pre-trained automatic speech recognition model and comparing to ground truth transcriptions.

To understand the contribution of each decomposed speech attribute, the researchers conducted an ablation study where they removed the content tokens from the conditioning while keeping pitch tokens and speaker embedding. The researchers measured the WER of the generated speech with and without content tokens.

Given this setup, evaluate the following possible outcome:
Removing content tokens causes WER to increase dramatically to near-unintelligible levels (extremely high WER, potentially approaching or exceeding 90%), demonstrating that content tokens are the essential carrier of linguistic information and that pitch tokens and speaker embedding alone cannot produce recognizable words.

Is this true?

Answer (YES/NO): YES